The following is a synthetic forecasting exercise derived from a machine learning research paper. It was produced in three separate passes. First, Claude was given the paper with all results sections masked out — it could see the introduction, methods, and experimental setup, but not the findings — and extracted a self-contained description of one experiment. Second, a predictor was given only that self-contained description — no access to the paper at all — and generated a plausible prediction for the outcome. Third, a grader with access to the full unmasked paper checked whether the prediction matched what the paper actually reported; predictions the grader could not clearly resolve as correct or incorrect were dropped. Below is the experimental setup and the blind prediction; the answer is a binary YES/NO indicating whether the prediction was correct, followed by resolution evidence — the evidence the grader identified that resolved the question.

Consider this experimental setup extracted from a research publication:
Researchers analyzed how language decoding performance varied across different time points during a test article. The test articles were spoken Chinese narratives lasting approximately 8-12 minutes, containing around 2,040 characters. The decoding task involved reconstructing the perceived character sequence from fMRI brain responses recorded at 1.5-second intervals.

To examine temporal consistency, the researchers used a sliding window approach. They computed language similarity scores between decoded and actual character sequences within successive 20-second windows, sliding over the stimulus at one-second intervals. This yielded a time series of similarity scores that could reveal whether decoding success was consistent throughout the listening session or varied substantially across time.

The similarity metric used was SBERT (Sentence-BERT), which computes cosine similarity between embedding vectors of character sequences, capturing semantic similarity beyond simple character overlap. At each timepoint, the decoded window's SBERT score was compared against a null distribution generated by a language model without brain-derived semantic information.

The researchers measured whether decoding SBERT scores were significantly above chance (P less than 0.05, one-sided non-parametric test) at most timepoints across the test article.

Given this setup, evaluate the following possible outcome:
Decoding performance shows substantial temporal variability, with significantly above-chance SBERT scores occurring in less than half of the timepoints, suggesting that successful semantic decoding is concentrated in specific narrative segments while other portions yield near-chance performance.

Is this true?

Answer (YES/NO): NO